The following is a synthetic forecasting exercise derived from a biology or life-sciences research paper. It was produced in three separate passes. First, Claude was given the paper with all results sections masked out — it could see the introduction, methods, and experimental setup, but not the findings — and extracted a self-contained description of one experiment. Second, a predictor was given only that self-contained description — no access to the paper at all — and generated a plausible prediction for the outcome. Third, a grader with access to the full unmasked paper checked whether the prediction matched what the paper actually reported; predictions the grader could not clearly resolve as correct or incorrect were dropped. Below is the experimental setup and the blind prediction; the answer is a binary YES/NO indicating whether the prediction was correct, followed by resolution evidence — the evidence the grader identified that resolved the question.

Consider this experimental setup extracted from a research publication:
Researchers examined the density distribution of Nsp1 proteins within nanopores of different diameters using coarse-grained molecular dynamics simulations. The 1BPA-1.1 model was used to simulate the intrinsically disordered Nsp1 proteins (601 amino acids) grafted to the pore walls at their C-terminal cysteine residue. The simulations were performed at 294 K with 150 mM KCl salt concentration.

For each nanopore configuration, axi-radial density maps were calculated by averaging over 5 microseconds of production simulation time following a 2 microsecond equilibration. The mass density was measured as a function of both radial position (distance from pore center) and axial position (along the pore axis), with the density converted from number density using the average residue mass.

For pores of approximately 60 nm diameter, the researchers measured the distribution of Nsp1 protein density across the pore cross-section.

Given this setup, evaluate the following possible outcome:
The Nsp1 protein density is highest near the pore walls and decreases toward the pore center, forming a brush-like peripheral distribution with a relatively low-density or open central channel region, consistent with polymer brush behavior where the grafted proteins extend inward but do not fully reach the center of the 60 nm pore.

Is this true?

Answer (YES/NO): YES